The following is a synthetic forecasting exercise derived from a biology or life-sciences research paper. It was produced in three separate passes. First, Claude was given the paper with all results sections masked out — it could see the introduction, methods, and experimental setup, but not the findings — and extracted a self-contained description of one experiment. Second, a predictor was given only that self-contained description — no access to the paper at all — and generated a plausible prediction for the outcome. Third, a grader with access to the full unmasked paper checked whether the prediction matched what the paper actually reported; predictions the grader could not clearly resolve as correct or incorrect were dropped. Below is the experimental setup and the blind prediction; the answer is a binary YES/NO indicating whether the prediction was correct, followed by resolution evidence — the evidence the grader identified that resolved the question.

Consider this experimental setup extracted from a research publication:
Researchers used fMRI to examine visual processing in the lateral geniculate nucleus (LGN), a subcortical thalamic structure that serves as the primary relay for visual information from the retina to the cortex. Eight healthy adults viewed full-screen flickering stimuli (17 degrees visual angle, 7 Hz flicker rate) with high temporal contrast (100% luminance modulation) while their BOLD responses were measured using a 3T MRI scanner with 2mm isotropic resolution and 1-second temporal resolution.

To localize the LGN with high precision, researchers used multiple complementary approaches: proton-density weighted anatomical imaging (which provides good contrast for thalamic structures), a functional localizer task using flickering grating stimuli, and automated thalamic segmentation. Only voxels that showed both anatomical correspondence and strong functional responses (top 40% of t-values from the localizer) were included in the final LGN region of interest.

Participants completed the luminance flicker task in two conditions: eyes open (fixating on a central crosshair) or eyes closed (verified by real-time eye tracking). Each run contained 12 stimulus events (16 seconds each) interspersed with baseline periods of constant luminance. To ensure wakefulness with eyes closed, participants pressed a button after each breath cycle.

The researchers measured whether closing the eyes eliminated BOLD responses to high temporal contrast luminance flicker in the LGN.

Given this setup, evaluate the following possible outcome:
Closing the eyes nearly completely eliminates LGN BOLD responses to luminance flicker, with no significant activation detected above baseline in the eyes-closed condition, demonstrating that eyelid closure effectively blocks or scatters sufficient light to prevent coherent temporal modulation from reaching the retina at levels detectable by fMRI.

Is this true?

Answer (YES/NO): NO